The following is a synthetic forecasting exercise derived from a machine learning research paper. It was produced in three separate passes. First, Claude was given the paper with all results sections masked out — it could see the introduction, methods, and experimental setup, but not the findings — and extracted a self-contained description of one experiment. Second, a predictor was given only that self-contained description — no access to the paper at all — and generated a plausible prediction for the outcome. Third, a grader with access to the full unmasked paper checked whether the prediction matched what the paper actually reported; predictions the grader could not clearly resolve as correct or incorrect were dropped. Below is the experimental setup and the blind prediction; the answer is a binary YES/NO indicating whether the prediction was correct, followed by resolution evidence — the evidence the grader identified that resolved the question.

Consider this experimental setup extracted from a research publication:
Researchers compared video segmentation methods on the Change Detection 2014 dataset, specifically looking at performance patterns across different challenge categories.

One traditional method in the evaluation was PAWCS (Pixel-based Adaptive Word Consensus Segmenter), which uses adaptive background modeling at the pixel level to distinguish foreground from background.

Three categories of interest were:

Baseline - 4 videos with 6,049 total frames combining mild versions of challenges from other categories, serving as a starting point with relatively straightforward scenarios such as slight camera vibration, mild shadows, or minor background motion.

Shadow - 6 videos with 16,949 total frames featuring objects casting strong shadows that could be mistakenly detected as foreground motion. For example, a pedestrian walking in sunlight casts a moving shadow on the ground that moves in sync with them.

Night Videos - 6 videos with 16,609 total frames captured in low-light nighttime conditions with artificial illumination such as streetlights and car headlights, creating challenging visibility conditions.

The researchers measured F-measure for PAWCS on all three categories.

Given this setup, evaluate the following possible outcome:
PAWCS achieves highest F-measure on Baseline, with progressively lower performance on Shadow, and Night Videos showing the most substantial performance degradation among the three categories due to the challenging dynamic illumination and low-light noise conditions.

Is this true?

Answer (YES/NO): YES